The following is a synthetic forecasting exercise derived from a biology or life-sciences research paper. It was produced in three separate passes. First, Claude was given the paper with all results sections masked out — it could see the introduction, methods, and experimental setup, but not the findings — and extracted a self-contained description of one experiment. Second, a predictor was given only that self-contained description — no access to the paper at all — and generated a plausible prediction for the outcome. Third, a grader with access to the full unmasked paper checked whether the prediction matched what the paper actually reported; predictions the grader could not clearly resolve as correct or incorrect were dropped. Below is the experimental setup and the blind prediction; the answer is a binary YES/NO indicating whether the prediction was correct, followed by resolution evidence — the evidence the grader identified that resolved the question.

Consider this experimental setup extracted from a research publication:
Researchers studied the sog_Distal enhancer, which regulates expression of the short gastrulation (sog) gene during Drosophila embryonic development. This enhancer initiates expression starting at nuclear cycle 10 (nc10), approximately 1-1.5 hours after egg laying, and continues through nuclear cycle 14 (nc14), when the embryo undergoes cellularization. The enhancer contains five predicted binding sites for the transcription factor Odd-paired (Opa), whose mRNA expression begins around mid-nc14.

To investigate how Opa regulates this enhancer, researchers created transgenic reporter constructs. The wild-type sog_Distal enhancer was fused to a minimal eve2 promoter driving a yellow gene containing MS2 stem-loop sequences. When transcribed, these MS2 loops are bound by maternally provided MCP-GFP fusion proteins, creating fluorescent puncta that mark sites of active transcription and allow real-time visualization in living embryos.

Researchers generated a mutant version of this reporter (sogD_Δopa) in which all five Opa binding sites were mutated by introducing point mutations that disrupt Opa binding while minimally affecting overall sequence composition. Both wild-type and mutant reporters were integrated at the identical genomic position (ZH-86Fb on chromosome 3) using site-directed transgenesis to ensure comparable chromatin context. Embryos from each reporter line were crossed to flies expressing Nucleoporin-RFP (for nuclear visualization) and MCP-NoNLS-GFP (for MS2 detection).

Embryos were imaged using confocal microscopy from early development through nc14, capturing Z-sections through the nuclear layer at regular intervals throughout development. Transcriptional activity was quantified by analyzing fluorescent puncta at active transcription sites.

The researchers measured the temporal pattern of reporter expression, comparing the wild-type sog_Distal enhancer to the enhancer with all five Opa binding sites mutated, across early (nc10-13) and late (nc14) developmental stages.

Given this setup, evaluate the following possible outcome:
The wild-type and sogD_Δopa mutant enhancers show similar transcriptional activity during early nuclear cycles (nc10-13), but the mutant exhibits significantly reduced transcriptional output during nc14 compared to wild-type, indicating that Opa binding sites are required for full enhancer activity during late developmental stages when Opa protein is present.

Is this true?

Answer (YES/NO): YES